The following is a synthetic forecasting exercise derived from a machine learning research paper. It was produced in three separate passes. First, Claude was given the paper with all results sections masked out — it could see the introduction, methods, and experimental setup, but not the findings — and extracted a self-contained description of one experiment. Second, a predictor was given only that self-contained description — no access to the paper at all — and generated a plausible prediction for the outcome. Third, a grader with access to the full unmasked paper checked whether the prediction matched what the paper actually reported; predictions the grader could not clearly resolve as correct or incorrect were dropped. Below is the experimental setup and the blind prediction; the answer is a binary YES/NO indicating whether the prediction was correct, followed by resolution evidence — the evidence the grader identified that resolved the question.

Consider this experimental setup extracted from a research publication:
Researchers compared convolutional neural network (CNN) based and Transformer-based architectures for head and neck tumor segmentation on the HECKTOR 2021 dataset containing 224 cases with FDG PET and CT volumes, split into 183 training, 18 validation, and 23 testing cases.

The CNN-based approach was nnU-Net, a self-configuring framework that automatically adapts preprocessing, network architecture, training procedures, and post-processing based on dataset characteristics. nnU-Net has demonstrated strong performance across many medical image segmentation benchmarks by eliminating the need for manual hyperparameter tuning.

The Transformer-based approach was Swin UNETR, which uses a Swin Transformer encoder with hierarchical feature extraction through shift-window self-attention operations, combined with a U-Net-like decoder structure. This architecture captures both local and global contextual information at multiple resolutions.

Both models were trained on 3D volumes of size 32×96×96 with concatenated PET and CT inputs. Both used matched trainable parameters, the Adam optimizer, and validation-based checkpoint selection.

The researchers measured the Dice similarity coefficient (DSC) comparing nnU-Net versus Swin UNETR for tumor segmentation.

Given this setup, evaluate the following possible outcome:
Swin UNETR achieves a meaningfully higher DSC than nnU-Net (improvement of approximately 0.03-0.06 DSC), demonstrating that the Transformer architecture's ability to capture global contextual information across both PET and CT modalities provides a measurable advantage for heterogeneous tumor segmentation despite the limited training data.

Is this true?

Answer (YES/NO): NO